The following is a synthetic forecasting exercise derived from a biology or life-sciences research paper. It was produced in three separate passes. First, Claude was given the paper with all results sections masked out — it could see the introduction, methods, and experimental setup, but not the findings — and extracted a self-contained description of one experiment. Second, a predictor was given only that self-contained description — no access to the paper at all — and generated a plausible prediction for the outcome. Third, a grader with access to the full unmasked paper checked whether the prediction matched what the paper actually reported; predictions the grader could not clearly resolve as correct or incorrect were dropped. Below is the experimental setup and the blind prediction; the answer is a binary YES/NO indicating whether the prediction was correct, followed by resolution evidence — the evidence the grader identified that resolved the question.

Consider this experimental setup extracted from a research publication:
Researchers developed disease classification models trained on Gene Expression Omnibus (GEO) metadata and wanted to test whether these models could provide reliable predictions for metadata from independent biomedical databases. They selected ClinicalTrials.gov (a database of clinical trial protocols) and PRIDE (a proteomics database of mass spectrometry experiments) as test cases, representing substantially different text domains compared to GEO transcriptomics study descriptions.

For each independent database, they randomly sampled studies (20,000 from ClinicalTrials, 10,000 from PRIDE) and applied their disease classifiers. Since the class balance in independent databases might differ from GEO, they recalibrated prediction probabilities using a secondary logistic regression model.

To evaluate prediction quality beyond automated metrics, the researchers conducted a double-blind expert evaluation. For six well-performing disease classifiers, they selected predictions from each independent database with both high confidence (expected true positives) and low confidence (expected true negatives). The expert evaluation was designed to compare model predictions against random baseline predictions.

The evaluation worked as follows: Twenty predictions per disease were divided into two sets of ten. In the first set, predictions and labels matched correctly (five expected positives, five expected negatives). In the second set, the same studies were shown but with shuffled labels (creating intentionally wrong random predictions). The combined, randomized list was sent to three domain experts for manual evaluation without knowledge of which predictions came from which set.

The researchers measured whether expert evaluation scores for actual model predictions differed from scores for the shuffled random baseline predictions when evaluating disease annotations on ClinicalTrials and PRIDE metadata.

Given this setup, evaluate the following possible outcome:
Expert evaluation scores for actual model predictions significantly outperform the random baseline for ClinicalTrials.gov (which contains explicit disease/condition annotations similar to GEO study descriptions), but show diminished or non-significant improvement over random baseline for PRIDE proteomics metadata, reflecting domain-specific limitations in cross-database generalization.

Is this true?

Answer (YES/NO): NO